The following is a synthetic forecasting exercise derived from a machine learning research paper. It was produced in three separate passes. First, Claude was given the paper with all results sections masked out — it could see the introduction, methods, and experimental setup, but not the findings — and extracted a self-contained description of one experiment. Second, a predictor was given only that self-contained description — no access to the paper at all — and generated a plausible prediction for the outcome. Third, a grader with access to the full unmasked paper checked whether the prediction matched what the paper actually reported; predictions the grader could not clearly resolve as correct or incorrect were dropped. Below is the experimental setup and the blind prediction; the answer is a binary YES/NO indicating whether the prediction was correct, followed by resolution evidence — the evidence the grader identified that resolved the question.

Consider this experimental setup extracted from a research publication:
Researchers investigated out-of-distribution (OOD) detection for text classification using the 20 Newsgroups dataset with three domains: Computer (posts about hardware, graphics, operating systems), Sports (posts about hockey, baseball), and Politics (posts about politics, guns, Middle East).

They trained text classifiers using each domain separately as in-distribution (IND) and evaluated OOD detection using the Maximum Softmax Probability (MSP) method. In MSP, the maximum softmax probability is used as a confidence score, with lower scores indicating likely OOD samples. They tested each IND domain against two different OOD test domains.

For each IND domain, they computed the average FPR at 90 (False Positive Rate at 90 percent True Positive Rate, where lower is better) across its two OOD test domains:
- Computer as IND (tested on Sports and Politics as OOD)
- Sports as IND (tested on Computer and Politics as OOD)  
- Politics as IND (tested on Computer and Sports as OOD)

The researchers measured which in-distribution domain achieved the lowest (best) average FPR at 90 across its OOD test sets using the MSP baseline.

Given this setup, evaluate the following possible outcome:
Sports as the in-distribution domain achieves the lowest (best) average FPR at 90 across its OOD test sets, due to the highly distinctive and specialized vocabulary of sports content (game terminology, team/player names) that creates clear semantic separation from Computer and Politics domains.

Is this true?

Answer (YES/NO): NO